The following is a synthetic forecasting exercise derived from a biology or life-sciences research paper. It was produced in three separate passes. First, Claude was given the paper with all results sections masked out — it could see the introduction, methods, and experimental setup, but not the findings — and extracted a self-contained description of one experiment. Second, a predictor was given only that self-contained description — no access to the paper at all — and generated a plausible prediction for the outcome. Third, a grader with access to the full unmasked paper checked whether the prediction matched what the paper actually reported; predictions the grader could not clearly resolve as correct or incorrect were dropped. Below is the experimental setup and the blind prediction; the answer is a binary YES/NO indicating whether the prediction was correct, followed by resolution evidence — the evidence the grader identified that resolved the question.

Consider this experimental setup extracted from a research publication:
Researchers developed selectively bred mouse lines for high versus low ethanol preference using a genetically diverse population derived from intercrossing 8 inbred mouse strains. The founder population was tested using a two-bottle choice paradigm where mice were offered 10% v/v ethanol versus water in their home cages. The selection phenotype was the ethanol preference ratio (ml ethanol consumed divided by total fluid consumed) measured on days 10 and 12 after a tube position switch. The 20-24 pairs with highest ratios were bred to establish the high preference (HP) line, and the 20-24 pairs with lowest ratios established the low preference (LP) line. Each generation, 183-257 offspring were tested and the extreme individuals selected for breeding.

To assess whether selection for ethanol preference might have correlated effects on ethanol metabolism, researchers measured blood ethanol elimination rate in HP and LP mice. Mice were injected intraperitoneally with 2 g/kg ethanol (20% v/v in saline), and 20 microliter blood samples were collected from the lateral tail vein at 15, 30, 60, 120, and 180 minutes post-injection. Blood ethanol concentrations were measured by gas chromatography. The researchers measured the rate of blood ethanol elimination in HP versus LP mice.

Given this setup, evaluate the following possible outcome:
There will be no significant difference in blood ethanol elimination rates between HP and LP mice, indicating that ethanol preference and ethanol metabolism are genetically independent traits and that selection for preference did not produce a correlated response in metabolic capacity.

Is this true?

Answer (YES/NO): YES